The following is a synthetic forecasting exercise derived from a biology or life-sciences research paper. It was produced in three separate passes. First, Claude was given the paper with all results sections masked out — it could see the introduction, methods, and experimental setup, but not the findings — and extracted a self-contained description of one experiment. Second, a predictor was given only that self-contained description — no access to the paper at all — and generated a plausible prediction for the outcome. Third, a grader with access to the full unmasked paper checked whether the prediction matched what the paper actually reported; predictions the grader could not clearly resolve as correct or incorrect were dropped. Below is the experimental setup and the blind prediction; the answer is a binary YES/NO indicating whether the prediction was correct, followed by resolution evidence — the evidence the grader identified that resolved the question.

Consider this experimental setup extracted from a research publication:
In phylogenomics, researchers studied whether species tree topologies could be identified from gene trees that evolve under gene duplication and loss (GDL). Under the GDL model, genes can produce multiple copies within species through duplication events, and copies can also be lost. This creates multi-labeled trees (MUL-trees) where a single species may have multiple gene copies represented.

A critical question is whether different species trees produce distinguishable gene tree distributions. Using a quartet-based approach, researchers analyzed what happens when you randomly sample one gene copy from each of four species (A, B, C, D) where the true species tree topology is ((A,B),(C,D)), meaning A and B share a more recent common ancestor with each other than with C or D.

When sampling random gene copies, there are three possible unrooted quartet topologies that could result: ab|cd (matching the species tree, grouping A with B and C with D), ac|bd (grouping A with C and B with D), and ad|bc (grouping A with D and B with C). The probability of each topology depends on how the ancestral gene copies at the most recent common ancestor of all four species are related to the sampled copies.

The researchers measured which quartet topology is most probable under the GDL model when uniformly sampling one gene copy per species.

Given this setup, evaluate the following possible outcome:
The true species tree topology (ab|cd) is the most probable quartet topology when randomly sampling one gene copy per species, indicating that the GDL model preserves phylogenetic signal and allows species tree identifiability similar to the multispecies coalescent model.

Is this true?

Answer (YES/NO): YES